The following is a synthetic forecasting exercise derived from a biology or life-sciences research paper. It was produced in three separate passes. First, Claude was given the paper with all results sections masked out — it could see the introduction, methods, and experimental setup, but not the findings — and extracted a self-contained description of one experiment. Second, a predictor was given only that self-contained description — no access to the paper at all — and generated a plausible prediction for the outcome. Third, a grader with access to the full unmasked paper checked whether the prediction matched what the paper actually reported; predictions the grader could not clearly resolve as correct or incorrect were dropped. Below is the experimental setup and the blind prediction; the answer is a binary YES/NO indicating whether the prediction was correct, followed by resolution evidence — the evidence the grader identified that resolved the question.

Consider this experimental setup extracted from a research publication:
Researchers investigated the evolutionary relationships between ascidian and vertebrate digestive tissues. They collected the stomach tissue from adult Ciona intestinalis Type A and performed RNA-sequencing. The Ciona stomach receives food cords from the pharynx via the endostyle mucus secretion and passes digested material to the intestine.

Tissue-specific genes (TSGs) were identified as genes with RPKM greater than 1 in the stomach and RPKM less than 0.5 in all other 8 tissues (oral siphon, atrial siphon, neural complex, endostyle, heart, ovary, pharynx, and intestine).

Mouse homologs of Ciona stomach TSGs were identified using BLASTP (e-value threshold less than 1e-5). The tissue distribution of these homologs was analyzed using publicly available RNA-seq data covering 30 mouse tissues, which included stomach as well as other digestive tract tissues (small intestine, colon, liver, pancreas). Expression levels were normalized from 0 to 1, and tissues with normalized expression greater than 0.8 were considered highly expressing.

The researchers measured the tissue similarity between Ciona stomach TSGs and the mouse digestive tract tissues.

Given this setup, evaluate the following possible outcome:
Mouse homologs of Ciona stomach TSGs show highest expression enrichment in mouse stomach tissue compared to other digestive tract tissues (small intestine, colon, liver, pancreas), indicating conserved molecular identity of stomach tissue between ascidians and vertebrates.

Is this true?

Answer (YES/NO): NO